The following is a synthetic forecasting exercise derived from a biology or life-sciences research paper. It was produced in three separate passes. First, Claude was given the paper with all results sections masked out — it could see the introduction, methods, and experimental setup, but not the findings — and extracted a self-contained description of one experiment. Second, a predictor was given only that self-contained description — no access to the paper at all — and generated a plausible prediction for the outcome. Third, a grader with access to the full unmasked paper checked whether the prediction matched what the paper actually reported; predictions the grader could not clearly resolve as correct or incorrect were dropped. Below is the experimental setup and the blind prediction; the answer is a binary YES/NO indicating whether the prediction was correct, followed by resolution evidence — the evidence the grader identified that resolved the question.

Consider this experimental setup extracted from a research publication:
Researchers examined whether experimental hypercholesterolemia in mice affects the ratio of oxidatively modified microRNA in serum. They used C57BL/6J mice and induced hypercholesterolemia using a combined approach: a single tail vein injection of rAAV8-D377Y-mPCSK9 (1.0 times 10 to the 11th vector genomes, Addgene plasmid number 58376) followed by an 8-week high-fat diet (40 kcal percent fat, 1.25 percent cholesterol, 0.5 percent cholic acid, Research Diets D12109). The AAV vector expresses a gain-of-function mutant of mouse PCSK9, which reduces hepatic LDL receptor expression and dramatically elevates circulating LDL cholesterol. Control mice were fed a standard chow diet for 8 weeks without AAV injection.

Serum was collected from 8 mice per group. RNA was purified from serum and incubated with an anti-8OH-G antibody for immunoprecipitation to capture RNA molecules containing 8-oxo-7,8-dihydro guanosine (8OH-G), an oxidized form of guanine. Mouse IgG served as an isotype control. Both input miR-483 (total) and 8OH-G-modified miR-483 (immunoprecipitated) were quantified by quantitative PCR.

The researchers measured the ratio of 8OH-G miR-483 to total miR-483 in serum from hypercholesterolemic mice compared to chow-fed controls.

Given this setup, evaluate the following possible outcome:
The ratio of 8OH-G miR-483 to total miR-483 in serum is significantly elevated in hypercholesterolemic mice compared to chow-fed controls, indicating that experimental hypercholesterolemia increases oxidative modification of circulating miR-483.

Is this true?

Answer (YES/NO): YES